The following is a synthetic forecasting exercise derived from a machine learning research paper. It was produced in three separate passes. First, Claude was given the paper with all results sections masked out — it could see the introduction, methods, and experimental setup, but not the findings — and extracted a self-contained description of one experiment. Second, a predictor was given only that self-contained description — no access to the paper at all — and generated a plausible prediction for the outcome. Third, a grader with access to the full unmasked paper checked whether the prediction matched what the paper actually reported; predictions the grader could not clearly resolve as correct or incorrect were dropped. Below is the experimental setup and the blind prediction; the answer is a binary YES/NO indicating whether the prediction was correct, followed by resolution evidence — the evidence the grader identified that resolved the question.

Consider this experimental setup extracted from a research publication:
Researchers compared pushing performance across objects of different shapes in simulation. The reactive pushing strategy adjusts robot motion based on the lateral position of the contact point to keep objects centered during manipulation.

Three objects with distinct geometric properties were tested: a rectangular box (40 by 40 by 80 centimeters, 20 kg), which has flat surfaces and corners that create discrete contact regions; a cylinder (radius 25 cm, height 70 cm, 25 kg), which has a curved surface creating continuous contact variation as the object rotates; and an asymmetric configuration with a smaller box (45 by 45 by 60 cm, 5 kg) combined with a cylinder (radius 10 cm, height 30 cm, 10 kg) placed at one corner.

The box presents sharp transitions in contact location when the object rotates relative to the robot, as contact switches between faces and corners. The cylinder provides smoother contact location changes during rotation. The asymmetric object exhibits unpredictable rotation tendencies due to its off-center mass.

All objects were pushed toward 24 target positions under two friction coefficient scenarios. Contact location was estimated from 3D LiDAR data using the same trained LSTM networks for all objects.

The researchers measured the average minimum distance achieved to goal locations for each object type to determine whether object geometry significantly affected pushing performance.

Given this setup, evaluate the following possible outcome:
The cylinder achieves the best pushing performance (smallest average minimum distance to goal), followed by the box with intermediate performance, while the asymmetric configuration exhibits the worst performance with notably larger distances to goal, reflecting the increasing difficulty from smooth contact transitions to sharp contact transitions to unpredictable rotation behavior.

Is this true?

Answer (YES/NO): NO